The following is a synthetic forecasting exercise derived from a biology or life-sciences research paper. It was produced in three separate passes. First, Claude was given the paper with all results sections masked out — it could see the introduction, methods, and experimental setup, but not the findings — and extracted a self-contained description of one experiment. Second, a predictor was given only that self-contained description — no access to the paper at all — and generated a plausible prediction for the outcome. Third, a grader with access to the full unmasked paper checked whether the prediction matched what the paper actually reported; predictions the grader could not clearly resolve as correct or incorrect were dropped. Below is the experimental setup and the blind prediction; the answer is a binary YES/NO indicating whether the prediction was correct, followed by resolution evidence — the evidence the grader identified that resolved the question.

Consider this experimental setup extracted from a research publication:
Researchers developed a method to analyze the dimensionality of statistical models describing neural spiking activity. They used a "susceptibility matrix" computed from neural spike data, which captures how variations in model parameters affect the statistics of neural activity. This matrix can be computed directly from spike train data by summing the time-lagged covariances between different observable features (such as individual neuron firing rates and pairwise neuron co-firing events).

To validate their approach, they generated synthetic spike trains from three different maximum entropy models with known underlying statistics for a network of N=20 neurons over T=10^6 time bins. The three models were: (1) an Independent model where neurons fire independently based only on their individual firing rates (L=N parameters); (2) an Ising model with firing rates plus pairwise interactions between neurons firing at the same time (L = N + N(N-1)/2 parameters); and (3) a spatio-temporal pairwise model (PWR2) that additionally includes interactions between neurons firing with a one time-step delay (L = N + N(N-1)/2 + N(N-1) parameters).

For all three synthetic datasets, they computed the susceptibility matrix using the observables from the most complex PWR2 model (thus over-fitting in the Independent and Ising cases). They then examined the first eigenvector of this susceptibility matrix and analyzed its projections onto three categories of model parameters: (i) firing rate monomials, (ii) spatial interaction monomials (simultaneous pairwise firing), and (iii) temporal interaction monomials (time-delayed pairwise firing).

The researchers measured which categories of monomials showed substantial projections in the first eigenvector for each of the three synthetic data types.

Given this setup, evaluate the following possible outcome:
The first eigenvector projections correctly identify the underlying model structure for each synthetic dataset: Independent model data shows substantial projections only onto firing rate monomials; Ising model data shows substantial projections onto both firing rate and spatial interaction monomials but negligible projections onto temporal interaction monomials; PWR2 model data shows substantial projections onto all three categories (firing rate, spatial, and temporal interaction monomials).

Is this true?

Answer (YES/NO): YES